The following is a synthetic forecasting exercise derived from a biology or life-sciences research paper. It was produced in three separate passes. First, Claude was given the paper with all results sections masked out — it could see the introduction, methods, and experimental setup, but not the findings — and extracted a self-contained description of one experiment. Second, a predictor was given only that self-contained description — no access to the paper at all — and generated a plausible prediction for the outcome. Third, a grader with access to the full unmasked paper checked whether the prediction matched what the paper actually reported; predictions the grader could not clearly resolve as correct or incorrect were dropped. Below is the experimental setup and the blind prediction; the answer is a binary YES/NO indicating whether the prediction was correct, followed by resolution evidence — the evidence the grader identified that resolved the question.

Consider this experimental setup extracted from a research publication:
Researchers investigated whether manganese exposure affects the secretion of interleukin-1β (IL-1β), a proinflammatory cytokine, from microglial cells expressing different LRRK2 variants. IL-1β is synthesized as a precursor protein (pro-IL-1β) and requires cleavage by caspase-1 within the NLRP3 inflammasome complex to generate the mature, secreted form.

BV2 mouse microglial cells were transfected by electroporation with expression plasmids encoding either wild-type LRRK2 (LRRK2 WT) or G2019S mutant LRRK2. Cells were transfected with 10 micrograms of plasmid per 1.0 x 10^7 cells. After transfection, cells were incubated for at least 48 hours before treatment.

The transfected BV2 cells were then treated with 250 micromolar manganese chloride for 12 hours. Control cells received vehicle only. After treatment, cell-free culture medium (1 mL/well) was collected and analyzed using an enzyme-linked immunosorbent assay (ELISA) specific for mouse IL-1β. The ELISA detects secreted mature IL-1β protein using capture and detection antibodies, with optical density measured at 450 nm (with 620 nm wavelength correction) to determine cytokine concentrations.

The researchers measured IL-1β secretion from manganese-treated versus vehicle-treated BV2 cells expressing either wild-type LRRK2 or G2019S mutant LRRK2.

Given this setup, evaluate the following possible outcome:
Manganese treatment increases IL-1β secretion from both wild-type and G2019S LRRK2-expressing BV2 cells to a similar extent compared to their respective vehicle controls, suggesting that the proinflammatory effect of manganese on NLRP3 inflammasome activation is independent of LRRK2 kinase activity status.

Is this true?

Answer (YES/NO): NO